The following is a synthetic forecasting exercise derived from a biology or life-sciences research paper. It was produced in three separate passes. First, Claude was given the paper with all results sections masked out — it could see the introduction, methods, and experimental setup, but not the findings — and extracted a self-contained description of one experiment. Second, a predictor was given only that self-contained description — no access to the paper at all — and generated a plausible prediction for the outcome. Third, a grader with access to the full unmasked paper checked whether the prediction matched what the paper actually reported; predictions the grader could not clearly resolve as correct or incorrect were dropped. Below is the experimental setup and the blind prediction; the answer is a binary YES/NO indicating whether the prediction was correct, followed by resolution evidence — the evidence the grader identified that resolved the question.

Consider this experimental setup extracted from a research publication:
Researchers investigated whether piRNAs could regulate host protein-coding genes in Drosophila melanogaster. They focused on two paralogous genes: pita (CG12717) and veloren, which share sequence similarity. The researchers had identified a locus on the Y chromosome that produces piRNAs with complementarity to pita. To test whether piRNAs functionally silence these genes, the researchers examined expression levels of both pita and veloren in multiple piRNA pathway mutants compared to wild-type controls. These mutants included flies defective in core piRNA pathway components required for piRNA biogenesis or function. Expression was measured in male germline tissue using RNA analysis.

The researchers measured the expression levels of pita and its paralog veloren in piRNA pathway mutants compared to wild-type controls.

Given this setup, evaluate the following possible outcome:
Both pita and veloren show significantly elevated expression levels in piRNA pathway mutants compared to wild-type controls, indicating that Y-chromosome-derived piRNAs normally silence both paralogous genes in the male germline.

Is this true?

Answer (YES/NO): NO